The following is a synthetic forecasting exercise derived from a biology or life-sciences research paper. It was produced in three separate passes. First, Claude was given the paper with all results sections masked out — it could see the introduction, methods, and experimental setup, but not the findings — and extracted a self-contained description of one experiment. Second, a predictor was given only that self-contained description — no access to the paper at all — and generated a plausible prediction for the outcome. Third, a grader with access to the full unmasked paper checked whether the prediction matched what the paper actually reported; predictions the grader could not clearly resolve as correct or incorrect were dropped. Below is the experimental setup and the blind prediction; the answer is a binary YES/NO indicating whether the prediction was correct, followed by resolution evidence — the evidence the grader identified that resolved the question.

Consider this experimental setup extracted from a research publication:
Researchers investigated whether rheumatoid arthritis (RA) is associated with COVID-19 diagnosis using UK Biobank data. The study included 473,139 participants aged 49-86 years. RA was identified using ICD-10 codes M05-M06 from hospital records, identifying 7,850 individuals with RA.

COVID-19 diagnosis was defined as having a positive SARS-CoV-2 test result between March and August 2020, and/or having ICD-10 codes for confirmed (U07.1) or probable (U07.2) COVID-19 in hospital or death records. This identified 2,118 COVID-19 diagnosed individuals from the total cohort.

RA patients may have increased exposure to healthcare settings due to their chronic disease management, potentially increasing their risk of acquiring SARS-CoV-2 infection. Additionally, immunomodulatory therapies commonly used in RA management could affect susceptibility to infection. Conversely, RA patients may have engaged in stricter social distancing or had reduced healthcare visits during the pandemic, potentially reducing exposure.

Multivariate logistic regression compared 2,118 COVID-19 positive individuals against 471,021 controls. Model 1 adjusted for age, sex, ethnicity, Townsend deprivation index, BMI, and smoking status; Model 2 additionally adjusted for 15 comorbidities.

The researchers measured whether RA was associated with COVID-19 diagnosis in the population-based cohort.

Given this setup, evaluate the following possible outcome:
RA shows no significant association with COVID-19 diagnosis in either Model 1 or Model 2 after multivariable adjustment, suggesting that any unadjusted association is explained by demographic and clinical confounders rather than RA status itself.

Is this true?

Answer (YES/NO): NO